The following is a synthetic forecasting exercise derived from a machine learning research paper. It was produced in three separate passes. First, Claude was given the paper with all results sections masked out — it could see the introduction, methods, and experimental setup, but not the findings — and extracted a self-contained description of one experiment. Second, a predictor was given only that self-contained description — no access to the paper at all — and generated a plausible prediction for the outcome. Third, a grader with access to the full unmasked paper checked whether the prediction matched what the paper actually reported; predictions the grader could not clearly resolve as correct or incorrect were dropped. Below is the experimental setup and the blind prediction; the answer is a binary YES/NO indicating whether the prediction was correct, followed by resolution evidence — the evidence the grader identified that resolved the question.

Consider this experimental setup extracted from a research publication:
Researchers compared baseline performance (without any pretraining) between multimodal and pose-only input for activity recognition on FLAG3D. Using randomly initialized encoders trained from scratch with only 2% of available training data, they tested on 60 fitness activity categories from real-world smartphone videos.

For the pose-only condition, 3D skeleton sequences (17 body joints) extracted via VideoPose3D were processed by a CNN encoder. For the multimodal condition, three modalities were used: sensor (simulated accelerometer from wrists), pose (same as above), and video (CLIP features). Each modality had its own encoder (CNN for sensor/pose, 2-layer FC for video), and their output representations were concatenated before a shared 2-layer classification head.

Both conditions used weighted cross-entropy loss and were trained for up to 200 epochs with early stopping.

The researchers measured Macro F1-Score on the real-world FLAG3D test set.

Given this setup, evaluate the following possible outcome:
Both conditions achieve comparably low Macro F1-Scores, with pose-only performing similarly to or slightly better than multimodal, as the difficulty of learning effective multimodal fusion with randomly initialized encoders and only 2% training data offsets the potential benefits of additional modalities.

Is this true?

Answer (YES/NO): YES